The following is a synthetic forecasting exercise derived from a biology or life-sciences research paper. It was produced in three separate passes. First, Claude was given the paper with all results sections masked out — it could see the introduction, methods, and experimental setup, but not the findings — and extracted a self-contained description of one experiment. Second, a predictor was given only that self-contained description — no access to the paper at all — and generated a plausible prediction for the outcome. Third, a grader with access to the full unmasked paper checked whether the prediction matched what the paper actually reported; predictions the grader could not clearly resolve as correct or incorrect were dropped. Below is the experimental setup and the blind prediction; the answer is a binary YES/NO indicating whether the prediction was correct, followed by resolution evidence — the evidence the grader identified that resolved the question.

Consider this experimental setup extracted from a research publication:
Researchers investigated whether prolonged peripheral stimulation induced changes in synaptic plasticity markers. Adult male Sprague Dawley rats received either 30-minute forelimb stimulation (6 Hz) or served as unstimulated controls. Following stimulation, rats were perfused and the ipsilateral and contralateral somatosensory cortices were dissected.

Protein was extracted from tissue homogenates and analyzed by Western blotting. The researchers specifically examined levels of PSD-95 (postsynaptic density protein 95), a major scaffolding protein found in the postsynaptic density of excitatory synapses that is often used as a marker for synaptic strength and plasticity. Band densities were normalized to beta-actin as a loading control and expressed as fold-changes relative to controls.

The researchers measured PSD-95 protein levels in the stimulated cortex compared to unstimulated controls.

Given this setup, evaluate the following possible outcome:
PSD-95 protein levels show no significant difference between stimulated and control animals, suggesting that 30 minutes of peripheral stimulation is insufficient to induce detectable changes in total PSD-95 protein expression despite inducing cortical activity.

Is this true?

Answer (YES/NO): NO